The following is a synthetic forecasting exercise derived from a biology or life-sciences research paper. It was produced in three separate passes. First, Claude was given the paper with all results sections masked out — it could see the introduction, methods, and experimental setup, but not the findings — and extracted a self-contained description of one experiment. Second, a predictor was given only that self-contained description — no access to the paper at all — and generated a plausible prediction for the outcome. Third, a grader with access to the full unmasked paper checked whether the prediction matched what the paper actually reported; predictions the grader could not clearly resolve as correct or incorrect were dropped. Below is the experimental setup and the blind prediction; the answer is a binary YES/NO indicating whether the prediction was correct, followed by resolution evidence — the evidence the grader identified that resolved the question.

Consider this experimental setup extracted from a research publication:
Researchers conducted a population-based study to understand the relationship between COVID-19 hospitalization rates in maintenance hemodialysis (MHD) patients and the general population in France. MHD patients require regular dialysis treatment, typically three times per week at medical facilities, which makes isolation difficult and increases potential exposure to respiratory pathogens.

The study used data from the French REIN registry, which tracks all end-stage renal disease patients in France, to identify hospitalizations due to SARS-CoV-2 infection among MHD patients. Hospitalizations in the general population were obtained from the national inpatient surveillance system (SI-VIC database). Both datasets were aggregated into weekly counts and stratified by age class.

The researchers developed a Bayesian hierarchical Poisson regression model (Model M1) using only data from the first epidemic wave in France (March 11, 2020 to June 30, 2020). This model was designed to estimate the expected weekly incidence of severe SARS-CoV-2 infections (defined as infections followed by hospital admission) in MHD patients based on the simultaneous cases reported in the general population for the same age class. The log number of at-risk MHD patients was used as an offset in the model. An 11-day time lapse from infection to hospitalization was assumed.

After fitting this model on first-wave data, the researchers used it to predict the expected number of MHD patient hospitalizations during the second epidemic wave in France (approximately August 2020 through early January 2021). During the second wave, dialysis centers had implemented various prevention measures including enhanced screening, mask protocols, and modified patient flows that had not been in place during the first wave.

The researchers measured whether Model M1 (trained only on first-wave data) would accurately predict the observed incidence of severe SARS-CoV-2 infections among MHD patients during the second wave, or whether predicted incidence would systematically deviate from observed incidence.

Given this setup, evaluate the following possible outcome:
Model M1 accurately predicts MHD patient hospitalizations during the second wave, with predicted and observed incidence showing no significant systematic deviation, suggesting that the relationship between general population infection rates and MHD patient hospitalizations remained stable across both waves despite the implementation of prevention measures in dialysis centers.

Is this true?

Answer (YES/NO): NO